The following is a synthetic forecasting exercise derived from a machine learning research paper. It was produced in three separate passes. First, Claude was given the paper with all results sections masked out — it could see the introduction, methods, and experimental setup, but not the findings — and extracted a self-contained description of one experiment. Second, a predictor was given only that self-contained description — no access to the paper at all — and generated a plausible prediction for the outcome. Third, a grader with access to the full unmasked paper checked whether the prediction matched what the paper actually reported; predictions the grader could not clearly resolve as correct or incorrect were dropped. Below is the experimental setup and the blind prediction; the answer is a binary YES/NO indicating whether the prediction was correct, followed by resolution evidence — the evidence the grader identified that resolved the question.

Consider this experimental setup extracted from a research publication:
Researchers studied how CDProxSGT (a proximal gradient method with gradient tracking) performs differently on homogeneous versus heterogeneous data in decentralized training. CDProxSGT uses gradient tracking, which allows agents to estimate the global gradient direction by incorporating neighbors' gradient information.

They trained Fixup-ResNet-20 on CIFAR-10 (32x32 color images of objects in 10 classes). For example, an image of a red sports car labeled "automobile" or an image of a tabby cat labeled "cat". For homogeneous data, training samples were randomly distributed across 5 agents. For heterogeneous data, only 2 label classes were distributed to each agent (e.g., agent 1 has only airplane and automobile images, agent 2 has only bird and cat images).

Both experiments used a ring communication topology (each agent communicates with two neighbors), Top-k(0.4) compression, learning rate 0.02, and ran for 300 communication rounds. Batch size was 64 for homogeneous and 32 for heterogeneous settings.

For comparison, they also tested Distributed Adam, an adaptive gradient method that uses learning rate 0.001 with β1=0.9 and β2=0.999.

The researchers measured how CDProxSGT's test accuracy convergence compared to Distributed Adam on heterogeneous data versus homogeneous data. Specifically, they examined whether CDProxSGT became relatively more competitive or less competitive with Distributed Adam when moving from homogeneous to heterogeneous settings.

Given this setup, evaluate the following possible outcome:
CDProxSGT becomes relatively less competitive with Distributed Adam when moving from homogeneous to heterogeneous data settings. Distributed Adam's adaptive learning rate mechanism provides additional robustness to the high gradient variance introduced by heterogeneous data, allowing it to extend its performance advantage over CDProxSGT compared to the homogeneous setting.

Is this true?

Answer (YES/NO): NO